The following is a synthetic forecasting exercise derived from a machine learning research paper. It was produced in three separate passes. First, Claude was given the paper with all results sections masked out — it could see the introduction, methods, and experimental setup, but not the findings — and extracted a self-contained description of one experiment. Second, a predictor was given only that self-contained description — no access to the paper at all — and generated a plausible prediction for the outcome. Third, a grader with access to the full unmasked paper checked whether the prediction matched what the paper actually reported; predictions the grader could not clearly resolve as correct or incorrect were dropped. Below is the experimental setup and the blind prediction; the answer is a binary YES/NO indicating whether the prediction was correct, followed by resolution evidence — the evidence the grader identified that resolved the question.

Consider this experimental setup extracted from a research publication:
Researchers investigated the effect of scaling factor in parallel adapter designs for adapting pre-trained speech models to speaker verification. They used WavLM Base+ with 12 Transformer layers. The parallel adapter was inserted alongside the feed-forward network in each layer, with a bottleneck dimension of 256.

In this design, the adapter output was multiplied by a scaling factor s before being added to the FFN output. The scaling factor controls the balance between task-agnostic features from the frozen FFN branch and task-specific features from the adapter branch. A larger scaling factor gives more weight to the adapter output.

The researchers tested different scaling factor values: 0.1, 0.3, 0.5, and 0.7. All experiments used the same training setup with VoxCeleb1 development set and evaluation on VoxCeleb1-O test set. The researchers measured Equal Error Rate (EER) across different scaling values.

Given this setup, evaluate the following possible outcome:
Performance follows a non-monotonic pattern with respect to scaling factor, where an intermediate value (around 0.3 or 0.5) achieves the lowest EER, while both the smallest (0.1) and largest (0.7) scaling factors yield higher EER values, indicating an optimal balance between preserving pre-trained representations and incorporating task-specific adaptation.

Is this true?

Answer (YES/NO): YES